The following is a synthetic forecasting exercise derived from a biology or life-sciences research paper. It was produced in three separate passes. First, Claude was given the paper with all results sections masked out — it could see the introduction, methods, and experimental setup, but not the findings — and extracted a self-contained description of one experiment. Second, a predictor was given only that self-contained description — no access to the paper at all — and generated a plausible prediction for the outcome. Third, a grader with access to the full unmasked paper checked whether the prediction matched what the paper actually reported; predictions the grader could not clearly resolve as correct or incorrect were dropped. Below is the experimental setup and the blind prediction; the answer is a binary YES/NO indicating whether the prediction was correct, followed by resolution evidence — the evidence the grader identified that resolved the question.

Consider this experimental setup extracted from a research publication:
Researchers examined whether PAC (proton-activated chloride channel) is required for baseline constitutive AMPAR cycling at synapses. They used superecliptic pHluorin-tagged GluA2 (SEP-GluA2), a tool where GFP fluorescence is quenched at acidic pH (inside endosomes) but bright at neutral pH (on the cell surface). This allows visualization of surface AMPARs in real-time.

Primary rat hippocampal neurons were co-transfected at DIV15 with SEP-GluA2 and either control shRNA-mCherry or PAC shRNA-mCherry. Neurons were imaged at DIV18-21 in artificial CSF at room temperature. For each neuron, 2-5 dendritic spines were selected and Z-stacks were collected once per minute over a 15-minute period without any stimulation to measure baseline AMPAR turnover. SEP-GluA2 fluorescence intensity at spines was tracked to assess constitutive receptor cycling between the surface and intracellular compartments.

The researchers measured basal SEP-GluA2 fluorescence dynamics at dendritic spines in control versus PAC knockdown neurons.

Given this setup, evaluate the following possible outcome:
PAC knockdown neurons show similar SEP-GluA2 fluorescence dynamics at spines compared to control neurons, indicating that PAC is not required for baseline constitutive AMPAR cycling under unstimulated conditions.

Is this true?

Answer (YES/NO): YES